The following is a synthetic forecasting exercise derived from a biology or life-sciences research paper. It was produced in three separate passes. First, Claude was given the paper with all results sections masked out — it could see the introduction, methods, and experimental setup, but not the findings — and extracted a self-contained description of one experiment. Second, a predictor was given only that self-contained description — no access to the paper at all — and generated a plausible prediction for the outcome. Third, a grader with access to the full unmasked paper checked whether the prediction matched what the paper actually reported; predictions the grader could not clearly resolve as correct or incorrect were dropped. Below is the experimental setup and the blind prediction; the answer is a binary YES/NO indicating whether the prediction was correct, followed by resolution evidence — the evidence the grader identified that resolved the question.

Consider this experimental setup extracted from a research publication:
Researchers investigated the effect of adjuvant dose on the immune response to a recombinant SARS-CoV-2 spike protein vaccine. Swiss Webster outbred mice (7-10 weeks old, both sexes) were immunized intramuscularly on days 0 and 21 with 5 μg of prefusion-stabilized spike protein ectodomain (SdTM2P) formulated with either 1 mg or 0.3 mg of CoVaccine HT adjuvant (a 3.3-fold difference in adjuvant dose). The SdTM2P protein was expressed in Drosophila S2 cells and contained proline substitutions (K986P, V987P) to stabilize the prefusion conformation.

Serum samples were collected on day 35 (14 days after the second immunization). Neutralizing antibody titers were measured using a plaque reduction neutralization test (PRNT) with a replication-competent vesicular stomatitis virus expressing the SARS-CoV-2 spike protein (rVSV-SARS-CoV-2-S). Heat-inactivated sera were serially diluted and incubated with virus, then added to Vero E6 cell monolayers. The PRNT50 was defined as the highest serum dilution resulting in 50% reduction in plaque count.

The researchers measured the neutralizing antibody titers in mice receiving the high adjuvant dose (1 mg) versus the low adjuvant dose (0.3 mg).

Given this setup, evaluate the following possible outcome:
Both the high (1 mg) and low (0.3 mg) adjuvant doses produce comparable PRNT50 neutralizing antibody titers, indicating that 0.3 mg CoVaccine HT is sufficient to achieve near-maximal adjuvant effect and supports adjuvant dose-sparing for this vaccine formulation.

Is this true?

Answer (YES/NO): YES